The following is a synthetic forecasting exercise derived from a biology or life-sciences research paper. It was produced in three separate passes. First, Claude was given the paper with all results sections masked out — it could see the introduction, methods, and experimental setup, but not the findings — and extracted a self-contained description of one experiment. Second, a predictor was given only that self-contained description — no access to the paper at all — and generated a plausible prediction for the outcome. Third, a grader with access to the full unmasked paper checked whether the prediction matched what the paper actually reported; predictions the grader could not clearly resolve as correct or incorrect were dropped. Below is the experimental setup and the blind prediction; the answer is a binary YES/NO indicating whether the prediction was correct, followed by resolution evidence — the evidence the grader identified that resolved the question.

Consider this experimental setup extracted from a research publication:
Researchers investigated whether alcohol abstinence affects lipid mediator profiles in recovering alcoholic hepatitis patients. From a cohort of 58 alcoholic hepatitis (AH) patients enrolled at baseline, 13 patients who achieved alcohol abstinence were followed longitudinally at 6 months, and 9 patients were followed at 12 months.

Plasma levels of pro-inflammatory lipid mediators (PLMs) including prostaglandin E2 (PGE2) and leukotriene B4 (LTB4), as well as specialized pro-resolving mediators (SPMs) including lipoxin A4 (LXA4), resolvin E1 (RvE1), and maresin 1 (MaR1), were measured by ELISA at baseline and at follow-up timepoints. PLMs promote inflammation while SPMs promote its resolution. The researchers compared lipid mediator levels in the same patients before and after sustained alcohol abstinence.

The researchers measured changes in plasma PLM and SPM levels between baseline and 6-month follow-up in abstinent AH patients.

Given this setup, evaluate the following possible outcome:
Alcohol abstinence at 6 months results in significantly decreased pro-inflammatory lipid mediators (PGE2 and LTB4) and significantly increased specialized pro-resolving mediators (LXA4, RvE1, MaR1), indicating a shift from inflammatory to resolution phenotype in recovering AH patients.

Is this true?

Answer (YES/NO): NO